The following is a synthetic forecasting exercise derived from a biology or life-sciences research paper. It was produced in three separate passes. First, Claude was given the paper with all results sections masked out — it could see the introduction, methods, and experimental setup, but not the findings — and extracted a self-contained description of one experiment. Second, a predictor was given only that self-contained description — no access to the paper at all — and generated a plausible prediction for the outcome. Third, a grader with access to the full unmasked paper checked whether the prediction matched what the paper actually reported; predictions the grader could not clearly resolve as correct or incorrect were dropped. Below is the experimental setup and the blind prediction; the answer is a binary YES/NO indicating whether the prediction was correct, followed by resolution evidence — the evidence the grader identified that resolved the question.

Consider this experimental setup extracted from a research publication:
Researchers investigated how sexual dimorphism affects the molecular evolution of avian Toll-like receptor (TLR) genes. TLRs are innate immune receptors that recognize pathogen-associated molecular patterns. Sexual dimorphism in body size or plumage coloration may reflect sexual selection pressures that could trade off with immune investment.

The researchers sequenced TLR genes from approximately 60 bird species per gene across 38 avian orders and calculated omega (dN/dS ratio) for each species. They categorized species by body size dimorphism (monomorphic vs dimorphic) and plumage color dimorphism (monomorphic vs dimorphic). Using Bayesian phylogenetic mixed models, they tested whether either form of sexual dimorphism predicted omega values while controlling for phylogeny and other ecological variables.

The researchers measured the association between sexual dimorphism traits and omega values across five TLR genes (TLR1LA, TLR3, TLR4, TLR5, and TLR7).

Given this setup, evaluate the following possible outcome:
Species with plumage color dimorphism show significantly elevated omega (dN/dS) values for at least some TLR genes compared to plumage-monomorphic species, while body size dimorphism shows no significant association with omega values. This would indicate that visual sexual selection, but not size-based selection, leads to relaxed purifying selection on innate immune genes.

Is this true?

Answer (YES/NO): NO